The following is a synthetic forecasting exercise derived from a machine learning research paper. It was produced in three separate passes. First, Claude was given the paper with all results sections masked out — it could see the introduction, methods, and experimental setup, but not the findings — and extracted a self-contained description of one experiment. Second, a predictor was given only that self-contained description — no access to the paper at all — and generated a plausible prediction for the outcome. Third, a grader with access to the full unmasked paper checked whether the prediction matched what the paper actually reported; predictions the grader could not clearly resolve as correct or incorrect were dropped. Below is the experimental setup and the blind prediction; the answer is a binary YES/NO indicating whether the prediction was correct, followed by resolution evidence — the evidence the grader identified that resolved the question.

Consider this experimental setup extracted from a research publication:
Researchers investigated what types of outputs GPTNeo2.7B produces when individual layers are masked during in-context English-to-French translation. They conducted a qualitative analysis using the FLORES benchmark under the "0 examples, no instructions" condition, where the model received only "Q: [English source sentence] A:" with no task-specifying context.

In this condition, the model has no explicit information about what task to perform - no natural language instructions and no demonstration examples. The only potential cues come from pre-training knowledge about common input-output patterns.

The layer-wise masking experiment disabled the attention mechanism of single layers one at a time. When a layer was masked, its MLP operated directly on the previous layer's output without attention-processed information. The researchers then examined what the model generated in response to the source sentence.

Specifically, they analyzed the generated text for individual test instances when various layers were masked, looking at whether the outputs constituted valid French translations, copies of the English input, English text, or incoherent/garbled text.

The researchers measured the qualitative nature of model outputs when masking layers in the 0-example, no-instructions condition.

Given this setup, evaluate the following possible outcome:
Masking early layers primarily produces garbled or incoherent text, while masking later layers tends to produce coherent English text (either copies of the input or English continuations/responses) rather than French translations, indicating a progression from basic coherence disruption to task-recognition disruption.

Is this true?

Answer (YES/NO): NO